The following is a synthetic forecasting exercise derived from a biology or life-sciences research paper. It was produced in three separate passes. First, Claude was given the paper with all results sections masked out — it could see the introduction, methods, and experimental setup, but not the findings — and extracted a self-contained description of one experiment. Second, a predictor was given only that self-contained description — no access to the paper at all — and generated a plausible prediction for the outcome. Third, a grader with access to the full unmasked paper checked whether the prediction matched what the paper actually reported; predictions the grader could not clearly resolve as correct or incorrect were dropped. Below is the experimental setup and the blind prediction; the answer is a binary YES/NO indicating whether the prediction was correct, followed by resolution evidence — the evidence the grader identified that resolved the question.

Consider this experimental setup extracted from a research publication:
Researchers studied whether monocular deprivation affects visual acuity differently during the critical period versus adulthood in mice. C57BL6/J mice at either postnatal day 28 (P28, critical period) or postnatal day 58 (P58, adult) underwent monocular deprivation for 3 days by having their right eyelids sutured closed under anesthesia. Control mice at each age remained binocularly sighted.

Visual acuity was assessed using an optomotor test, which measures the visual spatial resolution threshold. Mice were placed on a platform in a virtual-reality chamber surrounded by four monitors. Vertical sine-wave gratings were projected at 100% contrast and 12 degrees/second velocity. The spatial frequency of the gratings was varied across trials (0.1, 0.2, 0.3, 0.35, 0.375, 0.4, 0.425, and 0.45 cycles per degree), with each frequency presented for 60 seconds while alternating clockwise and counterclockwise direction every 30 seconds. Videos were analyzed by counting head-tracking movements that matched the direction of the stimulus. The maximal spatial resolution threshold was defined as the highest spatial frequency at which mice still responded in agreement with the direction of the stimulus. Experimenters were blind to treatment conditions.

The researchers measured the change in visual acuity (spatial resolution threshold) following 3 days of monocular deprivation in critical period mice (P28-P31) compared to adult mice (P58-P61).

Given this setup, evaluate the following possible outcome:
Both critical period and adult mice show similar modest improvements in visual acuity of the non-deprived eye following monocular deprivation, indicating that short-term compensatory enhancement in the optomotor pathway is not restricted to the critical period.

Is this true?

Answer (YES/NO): NO